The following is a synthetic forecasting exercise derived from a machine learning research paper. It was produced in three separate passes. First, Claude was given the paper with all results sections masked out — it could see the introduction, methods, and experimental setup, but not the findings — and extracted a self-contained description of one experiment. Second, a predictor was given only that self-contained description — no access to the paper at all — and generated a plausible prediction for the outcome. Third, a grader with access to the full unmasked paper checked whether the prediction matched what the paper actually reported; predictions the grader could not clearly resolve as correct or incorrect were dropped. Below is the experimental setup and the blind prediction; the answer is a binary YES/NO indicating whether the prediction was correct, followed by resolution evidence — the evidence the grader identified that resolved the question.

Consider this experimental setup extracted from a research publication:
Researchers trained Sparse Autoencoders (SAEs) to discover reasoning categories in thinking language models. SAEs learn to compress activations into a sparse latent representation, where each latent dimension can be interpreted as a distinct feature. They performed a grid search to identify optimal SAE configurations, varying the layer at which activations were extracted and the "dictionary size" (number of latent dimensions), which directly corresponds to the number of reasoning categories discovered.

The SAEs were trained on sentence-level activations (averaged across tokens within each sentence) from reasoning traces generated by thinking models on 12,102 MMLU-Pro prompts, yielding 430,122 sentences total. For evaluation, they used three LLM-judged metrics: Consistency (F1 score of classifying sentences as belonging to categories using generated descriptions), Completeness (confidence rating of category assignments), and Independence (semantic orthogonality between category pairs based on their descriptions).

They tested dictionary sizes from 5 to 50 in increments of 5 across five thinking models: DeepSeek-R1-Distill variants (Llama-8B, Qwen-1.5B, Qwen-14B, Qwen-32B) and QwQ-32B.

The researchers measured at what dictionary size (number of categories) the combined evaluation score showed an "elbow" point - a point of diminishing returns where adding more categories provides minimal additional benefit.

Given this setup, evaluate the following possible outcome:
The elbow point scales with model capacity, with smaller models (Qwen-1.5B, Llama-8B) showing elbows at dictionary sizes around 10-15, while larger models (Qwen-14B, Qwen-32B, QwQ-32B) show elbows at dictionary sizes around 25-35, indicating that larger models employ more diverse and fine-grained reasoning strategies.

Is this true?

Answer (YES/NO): NO